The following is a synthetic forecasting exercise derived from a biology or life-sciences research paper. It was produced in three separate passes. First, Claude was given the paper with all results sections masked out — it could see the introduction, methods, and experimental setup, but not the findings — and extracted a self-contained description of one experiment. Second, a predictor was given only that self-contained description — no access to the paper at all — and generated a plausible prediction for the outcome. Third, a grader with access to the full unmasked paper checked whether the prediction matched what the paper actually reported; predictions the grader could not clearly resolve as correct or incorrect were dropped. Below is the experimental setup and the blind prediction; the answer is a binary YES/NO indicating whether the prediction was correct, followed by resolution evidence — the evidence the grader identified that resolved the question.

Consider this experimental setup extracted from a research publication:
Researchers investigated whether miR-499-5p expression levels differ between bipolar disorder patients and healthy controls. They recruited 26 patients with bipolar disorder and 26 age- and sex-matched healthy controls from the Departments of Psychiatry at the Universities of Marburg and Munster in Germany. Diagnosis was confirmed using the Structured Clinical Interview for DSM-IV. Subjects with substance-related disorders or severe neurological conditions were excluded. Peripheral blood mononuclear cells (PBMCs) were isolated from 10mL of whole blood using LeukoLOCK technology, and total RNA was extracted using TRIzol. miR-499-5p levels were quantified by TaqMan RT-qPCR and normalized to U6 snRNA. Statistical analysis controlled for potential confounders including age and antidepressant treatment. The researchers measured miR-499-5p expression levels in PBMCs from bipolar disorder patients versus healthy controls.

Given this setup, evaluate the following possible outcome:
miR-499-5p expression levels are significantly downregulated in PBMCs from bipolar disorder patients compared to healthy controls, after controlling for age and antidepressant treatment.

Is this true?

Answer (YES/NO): NO